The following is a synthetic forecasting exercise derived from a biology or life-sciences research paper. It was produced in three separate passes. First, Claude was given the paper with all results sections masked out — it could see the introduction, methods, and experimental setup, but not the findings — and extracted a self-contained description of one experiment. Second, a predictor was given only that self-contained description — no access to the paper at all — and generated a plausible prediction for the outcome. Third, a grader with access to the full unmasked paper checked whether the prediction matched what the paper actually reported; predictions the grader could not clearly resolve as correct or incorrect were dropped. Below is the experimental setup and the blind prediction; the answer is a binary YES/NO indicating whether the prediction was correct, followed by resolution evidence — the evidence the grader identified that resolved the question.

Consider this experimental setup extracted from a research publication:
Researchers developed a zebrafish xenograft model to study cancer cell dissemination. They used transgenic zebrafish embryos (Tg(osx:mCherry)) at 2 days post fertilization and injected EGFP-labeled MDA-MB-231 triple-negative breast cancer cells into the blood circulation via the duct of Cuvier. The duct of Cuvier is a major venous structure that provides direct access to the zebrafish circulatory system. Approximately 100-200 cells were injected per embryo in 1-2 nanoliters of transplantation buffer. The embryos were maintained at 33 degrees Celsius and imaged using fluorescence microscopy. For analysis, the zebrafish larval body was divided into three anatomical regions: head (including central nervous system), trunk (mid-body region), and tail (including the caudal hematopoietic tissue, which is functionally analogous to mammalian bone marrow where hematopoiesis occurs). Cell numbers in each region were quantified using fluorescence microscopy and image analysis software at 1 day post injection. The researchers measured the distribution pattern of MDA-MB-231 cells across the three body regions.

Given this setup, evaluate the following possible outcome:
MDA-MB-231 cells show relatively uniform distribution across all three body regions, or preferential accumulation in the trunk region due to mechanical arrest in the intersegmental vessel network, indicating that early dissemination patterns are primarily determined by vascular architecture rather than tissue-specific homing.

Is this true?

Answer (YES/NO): NO